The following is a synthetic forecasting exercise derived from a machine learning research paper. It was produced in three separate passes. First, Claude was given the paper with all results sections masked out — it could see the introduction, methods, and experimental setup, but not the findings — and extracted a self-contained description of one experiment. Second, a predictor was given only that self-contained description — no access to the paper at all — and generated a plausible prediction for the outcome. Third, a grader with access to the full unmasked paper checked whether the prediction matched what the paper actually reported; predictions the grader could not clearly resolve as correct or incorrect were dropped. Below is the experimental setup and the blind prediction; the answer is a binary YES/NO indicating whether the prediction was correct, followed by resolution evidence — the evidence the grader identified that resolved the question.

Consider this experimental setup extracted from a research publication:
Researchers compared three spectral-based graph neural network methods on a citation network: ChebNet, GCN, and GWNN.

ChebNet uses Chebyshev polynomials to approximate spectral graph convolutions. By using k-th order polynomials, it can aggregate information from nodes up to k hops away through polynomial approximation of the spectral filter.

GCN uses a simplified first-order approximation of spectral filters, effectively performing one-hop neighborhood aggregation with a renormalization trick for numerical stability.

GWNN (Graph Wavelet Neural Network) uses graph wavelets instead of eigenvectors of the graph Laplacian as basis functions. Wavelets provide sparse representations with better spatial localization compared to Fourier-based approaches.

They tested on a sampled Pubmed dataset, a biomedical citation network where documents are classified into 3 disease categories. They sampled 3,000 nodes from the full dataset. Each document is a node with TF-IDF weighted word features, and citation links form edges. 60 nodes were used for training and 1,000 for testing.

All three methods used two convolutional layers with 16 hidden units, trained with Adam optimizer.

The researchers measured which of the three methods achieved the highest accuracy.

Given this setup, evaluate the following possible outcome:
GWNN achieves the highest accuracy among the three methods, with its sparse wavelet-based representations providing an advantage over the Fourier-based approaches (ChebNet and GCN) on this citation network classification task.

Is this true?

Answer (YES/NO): NO